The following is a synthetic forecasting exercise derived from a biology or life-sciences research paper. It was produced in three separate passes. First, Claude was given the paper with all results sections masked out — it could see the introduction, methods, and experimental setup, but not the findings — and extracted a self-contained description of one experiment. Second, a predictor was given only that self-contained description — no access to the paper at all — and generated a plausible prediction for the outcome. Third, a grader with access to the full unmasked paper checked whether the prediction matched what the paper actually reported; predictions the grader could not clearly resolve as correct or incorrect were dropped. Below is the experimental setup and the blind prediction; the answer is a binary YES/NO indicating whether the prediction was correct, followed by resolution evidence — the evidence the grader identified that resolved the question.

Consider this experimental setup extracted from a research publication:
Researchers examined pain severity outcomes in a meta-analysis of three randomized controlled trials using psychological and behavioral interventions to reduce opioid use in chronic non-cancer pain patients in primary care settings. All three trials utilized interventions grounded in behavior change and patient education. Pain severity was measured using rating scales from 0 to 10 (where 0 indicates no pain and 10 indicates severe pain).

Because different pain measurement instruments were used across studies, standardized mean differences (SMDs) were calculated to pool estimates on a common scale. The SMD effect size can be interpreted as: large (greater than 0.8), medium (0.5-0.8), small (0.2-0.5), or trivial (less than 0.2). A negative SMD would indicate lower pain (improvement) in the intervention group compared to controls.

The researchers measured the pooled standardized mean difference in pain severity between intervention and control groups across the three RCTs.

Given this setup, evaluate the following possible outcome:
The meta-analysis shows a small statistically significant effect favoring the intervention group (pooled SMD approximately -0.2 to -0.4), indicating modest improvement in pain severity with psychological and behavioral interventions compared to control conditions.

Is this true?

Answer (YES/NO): NO